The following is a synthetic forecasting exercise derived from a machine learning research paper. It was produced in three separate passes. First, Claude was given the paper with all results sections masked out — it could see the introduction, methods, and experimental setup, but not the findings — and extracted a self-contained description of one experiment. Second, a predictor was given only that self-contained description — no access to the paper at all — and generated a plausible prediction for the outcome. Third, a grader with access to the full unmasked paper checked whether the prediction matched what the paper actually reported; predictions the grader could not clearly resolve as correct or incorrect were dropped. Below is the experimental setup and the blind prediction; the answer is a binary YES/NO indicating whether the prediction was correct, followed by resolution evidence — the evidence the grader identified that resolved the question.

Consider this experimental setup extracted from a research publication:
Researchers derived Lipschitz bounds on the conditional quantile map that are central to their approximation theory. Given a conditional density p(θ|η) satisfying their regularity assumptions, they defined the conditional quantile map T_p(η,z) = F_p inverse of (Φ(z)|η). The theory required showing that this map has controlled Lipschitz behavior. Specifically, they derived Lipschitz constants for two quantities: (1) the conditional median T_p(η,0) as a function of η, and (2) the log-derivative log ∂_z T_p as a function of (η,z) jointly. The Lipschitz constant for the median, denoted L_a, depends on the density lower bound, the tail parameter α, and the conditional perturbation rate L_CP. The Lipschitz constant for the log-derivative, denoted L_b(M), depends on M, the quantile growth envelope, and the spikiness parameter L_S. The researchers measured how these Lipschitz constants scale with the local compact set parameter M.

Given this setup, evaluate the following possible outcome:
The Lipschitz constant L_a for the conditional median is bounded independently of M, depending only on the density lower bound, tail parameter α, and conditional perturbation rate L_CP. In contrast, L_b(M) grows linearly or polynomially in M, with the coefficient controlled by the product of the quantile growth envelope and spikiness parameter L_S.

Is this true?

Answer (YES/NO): NO